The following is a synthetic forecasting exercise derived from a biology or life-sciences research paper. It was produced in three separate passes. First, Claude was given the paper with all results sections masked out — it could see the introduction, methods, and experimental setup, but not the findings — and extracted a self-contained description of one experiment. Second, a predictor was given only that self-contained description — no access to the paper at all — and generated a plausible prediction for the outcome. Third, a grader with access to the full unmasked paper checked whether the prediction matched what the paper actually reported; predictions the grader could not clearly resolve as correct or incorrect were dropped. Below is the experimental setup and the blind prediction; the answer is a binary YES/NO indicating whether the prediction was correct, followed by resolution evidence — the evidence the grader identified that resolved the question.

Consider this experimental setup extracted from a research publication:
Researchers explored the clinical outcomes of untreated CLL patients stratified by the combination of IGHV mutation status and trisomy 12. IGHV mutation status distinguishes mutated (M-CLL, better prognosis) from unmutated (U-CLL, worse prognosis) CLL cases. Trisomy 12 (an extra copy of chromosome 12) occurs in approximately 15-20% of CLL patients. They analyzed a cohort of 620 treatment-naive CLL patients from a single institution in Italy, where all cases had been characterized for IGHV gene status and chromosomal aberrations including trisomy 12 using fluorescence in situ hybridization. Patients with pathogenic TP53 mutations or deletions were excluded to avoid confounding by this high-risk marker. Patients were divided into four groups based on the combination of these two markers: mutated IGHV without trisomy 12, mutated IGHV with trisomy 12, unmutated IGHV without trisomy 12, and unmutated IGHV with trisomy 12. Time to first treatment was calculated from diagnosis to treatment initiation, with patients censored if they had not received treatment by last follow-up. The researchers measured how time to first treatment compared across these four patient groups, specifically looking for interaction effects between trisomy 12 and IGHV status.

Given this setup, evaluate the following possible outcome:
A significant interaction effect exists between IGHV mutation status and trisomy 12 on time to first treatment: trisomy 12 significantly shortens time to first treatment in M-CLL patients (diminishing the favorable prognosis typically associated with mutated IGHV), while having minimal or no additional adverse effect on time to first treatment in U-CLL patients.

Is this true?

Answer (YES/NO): YES